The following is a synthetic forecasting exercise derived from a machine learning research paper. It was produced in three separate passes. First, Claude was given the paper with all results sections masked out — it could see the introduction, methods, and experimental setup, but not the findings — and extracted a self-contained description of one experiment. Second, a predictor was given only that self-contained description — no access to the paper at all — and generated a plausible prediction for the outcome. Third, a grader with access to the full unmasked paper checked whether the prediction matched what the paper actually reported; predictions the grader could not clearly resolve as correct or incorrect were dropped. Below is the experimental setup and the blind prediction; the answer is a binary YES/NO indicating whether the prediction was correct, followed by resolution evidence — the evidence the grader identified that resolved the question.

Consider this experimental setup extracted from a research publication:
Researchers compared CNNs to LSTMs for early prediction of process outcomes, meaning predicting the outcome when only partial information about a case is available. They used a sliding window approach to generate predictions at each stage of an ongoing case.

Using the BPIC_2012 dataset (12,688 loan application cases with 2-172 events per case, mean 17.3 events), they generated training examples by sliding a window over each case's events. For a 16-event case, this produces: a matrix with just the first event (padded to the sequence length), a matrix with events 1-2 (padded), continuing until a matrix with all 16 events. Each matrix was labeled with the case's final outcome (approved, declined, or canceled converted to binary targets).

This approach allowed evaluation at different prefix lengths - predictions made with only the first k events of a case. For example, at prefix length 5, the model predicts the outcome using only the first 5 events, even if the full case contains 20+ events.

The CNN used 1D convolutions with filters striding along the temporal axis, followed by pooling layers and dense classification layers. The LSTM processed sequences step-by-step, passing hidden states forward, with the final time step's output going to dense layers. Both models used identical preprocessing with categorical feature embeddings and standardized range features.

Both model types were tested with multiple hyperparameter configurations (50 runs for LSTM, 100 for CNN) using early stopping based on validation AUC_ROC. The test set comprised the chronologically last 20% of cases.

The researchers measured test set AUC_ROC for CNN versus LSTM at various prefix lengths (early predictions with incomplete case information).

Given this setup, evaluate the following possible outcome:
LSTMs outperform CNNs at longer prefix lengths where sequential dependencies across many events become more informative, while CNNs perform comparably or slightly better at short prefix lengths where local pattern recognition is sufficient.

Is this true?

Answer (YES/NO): NO